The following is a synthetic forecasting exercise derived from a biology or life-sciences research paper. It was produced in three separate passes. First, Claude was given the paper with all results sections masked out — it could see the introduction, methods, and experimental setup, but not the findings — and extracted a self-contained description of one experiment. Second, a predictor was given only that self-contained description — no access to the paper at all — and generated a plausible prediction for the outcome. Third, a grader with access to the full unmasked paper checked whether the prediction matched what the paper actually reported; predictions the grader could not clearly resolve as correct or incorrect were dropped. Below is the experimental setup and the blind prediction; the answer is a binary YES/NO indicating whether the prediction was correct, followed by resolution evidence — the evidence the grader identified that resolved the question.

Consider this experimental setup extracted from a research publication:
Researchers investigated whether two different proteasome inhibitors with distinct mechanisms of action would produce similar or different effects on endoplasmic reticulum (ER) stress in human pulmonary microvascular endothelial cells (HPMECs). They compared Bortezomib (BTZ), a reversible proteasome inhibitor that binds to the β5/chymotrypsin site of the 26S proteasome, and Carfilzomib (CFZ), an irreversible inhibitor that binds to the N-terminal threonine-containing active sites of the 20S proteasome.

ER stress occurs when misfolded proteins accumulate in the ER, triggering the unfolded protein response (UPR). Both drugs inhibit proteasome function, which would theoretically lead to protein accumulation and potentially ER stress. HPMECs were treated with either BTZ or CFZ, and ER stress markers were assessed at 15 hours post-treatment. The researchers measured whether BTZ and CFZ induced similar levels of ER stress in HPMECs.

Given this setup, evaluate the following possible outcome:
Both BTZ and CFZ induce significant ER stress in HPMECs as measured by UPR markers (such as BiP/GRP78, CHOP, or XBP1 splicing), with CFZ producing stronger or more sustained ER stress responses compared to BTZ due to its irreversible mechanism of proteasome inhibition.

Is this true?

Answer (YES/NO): NO